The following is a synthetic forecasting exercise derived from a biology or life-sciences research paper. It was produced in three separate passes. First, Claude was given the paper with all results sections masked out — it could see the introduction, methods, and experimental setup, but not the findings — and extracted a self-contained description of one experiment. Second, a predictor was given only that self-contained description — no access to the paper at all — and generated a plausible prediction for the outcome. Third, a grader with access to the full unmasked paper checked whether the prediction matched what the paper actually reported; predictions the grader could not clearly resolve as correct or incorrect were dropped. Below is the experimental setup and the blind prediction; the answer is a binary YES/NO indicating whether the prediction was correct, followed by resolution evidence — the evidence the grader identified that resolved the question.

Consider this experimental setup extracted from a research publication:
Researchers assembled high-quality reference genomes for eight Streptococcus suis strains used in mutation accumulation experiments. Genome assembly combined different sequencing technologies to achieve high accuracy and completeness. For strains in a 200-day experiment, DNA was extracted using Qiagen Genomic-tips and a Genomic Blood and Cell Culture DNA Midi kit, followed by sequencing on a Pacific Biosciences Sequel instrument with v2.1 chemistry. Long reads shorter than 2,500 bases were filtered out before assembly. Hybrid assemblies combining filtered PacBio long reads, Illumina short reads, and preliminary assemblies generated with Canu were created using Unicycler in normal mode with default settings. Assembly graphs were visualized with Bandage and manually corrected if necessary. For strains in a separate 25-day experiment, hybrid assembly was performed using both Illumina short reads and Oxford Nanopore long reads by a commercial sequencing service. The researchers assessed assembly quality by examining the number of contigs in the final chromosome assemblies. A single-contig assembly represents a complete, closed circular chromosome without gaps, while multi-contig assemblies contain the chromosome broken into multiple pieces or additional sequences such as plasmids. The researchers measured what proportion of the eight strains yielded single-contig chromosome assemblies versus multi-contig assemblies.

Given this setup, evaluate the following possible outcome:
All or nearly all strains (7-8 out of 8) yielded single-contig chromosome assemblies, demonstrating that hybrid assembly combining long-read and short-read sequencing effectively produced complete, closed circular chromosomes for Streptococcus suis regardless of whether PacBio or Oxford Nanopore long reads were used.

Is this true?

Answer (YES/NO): NO